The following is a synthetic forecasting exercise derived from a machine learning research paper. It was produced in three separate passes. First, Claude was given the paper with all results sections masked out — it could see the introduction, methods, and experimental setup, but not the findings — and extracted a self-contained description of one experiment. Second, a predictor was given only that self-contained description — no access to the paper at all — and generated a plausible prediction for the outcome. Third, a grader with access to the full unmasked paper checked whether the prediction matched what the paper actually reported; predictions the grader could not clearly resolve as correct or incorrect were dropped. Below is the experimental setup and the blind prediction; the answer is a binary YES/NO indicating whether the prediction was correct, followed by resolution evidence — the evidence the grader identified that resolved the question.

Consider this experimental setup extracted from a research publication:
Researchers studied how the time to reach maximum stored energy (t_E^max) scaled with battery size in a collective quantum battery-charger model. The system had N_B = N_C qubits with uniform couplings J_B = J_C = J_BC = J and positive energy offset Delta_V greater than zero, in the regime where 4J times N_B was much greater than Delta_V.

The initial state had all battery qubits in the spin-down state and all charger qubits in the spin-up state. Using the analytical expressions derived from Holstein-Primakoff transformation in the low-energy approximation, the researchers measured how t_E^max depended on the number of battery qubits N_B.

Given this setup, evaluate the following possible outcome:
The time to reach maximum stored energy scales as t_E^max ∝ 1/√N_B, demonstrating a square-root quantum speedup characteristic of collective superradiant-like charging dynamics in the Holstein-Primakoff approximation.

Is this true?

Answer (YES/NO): YES